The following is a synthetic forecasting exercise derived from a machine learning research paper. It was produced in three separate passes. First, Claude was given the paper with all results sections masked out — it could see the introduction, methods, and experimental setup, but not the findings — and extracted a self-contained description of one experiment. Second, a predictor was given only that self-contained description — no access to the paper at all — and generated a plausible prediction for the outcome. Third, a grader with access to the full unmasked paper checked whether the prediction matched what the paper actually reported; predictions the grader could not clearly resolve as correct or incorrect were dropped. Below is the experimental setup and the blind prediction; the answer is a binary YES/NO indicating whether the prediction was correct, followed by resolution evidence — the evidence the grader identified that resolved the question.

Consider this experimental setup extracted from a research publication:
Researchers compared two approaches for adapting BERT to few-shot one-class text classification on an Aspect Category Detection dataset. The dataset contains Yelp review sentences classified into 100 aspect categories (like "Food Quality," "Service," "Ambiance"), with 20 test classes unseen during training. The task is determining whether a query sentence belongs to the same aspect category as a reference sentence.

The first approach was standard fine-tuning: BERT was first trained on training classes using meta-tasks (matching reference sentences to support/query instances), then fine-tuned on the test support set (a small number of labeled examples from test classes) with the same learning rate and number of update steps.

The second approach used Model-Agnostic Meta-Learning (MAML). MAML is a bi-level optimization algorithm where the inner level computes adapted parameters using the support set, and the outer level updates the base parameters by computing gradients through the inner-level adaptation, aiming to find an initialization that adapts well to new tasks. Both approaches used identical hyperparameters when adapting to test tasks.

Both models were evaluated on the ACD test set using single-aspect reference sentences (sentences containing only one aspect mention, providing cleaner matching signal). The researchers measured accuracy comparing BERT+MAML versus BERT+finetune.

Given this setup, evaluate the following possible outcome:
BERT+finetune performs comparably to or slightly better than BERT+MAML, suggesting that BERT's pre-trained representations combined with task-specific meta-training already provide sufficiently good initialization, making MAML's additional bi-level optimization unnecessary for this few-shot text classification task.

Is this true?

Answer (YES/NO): NO